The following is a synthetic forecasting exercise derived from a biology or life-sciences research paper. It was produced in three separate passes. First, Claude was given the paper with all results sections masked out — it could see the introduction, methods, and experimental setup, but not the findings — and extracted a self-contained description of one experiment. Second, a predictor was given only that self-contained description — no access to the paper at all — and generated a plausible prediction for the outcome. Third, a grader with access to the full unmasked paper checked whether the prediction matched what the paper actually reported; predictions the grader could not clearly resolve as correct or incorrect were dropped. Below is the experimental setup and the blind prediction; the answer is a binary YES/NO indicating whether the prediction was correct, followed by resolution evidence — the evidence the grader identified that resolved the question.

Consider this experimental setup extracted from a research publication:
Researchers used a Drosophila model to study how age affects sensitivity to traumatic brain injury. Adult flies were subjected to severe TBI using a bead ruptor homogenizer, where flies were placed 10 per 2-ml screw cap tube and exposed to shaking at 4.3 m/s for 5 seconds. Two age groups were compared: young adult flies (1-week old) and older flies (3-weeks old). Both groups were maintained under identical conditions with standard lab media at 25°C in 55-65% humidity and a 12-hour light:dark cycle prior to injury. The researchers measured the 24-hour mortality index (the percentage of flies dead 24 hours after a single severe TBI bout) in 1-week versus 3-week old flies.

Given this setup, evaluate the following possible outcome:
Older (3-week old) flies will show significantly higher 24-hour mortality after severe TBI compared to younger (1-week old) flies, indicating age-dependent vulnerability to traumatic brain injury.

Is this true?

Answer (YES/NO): YES